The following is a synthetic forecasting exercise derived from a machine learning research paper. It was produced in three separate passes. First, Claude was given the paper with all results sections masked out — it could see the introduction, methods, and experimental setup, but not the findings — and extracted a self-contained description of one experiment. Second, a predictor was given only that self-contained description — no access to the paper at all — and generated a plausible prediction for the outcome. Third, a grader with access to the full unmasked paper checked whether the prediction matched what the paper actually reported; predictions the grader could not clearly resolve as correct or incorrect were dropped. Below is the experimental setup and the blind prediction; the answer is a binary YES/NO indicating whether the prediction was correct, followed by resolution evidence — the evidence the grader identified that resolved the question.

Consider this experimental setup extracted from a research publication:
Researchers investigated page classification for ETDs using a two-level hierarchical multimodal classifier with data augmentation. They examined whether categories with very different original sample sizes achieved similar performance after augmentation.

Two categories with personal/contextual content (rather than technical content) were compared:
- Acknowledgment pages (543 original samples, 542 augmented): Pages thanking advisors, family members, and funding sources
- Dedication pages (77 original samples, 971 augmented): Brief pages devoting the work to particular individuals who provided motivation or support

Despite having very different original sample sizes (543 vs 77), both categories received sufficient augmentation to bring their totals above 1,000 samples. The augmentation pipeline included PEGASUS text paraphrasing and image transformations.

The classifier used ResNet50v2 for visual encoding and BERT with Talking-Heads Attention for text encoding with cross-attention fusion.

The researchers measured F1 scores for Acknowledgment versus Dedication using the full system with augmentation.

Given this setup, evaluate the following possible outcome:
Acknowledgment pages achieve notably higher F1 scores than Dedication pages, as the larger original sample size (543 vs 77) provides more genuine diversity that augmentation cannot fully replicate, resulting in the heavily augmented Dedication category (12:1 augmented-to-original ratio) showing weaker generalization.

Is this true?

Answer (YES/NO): NO